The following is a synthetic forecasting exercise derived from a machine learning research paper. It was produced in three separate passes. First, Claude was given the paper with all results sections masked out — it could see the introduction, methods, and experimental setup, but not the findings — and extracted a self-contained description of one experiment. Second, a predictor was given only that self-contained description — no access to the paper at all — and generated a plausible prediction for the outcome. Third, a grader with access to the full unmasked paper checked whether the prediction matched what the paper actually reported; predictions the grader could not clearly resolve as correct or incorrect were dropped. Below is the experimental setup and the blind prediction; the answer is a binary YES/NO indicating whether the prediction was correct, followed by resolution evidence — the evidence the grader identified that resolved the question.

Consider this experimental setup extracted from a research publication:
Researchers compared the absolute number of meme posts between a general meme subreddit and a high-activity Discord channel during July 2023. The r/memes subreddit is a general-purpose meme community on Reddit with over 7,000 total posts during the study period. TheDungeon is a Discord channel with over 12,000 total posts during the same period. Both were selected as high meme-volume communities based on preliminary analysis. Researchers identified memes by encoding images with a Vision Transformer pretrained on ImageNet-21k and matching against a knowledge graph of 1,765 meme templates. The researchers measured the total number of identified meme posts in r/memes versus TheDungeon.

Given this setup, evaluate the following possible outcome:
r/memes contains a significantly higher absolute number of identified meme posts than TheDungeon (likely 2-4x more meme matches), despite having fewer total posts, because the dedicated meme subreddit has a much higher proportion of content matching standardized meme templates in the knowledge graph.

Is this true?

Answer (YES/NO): NO